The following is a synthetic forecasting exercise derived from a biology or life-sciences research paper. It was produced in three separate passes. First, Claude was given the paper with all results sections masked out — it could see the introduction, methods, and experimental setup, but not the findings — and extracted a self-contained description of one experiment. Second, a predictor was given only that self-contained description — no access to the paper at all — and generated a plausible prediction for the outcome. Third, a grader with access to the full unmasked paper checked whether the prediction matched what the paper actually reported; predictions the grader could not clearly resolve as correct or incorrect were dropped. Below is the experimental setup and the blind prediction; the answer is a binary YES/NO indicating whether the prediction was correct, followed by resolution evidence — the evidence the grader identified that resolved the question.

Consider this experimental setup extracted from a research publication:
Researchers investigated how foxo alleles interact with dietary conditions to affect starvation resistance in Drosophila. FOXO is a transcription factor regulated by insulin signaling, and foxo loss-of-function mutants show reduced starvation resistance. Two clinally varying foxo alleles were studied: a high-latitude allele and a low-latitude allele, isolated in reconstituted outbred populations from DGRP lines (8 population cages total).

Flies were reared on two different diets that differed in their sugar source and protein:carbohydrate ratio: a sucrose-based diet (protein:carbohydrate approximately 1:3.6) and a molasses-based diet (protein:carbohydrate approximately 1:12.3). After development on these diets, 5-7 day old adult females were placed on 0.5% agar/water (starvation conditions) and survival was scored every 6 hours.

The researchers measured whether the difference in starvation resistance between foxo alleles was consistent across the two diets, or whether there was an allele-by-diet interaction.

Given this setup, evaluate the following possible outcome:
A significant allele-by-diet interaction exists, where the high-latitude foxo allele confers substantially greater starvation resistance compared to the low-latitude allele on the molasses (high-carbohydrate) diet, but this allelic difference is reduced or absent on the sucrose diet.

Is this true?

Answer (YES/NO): NO